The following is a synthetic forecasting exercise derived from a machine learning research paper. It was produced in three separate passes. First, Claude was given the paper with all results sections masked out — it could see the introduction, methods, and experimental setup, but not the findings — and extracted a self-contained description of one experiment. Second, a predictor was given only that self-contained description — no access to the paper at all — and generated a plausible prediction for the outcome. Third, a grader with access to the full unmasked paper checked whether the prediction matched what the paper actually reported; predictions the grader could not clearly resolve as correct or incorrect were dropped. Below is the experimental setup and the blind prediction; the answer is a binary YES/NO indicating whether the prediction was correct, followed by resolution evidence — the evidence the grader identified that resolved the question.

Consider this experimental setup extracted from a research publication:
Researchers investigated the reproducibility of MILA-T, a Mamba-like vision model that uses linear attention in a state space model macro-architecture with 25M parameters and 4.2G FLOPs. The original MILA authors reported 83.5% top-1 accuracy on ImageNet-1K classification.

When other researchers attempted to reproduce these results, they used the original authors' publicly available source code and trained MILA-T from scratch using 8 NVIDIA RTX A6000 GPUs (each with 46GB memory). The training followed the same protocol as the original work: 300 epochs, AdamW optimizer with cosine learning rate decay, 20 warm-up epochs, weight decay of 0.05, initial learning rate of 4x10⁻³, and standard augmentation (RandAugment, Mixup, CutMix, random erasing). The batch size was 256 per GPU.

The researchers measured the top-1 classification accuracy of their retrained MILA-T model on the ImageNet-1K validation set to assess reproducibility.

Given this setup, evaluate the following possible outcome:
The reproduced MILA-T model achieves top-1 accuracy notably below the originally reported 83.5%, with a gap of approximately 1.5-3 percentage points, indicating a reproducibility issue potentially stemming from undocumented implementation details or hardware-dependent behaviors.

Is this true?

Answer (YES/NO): NO